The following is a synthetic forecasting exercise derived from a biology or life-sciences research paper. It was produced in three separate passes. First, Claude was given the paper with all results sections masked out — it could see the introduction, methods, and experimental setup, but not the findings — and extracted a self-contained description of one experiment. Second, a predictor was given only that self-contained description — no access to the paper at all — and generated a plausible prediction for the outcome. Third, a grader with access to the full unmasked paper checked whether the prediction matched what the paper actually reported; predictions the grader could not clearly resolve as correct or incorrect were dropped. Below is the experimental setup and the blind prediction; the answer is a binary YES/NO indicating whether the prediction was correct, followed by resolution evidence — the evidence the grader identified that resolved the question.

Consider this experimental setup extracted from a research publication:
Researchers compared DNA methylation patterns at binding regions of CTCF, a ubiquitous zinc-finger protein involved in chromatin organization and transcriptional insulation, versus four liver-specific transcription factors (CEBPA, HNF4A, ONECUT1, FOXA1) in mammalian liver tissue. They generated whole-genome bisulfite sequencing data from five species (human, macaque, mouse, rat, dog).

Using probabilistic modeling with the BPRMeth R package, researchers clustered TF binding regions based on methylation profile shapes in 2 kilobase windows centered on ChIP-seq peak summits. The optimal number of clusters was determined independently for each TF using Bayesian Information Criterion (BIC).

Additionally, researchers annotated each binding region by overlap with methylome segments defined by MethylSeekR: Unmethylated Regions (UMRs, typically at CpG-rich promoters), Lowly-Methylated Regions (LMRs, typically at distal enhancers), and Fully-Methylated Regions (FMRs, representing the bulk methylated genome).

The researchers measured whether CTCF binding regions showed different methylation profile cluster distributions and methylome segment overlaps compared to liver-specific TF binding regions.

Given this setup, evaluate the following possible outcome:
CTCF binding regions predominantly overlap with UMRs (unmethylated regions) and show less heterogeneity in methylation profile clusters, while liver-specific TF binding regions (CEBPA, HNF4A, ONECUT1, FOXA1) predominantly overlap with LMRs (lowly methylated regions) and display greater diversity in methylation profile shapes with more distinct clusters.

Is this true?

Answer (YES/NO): NO